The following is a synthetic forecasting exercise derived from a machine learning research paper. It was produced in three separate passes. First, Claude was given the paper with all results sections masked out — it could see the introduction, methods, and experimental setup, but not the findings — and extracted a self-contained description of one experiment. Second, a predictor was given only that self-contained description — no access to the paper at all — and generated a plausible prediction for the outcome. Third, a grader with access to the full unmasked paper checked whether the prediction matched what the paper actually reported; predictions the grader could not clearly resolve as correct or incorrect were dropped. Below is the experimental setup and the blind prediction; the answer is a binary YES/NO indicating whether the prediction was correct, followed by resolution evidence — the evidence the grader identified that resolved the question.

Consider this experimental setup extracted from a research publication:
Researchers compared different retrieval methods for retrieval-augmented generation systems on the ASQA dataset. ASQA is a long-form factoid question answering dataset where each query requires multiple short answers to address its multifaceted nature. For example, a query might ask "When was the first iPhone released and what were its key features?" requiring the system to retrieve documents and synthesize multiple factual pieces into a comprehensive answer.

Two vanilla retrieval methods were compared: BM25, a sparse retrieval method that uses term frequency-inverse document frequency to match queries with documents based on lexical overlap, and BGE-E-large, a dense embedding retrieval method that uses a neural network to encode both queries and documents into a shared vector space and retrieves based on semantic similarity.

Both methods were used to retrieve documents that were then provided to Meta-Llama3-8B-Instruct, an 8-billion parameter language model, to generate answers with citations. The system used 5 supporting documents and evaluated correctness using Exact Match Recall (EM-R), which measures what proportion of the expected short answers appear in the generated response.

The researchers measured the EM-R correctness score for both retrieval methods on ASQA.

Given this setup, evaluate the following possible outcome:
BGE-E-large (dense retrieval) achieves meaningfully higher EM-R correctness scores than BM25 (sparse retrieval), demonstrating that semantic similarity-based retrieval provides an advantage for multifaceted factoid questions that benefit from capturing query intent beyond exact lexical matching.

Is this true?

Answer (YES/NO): YES